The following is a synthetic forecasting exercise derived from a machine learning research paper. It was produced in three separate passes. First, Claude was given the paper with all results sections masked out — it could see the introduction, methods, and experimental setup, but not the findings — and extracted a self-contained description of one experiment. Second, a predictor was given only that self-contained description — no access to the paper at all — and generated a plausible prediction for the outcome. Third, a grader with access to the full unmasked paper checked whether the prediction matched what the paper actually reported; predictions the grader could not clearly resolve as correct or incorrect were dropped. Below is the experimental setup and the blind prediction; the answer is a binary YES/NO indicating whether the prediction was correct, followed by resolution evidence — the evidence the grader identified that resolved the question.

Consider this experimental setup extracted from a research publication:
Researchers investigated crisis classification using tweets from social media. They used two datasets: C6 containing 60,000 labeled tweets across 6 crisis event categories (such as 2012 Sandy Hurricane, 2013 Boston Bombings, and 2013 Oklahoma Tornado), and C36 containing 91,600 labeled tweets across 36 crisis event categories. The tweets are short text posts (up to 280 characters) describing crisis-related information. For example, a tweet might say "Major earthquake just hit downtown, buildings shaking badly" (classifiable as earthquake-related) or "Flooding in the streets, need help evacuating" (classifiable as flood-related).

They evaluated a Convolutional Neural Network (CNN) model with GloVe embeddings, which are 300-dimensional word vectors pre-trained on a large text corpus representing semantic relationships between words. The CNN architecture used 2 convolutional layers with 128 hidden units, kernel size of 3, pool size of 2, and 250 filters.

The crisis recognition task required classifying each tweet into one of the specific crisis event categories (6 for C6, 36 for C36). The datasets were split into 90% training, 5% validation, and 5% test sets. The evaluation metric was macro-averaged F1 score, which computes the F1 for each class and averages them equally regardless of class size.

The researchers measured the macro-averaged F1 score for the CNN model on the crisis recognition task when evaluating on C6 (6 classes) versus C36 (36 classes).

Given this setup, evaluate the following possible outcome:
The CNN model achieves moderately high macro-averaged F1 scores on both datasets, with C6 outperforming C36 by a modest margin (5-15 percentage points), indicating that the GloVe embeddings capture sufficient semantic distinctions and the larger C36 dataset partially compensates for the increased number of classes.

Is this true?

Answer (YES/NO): NO